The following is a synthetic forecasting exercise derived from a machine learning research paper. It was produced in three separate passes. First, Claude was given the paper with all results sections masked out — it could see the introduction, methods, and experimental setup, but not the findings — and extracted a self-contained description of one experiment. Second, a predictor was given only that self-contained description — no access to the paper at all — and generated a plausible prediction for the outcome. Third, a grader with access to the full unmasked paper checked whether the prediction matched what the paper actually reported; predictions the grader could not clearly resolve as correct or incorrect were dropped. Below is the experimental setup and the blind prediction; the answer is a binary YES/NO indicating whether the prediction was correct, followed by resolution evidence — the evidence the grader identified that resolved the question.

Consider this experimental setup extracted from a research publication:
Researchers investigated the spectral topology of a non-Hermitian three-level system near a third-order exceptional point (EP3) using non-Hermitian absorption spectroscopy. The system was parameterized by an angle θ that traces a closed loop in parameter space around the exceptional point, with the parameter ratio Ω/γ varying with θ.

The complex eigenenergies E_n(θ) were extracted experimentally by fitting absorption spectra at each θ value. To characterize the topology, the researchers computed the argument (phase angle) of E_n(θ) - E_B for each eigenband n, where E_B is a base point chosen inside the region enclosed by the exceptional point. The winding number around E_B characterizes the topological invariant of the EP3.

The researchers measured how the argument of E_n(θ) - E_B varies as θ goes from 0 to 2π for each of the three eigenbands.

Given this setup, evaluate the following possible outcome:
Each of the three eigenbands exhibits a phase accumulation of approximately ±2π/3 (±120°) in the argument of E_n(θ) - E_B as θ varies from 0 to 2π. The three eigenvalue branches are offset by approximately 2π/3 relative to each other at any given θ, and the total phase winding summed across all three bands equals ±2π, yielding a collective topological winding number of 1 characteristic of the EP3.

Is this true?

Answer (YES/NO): YES